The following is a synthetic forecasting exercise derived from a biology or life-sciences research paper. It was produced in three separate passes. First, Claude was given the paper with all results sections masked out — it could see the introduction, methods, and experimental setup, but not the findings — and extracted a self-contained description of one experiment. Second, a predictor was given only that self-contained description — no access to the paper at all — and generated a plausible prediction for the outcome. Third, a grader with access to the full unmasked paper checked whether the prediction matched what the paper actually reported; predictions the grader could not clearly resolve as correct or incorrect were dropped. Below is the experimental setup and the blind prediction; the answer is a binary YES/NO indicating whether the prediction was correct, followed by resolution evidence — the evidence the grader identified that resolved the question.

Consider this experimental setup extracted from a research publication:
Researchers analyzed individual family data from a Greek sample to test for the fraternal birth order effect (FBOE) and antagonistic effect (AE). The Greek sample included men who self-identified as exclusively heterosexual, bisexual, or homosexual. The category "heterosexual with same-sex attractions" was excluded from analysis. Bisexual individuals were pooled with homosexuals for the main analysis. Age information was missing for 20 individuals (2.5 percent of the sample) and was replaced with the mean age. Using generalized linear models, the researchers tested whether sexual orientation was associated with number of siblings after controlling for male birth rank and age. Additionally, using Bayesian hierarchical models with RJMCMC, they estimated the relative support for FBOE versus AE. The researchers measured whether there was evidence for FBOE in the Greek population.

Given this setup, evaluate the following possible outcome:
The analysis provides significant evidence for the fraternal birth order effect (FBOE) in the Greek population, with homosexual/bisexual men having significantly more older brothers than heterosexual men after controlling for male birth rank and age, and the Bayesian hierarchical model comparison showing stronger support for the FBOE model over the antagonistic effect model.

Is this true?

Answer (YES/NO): NO